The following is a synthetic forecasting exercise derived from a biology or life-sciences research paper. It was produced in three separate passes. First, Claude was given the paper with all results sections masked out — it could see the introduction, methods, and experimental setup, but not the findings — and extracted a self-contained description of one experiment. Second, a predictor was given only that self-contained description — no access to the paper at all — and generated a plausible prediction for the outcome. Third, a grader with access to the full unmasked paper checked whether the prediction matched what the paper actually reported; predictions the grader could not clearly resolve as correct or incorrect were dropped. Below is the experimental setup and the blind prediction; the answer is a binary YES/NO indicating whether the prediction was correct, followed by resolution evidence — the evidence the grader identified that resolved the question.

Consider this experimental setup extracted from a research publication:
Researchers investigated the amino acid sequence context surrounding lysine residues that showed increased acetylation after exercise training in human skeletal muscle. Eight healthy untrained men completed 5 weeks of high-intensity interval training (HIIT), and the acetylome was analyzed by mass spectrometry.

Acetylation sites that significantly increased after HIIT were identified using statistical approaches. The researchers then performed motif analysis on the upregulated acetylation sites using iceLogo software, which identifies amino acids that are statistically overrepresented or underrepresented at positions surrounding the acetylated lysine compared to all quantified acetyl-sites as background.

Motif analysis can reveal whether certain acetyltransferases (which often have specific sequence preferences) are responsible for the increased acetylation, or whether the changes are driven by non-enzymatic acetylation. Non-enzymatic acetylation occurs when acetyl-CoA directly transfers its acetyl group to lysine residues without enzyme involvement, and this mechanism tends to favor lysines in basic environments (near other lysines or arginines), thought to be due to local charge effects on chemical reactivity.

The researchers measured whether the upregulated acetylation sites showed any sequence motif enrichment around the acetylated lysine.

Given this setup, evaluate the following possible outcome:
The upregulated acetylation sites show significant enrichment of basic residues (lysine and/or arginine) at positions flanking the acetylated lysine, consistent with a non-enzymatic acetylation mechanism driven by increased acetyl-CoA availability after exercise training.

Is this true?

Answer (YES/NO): NO